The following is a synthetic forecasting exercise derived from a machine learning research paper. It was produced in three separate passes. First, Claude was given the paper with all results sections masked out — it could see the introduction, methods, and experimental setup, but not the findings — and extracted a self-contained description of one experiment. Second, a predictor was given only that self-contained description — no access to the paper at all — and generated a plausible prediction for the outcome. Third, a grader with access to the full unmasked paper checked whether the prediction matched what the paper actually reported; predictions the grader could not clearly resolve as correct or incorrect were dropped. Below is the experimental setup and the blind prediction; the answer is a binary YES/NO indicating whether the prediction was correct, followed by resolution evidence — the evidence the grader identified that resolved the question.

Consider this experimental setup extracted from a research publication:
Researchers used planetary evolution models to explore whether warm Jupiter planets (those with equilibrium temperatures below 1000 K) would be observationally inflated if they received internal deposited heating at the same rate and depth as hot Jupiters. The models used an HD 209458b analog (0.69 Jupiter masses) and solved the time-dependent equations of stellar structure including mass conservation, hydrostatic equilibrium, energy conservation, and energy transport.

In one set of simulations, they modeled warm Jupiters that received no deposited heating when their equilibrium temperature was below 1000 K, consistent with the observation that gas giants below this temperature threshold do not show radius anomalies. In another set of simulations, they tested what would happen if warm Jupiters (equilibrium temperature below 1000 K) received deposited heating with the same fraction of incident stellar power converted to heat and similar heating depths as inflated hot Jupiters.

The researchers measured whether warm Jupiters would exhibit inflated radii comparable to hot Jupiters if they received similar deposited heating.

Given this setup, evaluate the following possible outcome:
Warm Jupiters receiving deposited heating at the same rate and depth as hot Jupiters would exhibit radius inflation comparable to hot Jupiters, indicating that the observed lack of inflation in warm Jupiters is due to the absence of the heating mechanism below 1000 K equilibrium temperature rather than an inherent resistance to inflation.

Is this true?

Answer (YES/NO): YES